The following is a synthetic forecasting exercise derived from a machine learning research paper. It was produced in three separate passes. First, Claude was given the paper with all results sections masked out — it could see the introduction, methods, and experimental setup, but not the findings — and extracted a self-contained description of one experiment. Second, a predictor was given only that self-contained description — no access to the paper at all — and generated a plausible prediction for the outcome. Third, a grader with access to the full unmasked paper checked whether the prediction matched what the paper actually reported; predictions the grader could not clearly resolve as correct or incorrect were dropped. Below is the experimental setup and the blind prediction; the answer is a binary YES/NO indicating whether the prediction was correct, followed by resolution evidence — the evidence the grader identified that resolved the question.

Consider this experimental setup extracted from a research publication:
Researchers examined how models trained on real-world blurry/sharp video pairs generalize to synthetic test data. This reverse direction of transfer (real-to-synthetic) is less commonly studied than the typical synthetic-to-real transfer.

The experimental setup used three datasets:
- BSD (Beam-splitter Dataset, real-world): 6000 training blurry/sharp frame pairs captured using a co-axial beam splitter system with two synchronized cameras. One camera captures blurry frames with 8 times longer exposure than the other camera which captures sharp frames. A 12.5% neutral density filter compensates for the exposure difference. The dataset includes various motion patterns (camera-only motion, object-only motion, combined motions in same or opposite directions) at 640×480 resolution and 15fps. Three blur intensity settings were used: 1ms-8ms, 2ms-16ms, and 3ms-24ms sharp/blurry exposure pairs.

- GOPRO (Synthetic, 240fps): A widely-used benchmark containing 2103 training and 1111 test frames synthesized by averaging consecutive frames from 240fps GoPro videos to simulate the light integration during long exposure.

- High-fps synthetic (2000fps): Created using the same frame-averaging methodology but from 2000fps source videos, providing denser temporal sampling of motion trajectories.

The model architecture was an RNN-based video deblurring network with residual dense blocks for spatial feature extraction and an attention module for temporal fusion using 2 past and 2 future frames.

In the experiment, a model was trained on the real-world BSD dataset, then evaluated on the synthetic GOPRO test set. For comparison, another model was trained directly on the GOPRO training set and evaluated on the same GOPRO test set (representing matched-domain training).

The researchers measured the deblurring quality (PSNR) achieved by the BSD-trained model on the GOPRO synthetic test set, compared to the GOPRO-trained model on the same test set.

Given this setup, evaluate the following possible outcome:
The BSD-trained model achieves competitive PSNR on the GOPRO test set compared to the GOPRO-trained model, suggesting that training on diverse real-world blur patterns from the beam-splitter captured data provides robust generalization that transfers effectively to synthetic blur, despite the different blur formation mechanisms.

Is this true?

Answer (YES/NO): NO